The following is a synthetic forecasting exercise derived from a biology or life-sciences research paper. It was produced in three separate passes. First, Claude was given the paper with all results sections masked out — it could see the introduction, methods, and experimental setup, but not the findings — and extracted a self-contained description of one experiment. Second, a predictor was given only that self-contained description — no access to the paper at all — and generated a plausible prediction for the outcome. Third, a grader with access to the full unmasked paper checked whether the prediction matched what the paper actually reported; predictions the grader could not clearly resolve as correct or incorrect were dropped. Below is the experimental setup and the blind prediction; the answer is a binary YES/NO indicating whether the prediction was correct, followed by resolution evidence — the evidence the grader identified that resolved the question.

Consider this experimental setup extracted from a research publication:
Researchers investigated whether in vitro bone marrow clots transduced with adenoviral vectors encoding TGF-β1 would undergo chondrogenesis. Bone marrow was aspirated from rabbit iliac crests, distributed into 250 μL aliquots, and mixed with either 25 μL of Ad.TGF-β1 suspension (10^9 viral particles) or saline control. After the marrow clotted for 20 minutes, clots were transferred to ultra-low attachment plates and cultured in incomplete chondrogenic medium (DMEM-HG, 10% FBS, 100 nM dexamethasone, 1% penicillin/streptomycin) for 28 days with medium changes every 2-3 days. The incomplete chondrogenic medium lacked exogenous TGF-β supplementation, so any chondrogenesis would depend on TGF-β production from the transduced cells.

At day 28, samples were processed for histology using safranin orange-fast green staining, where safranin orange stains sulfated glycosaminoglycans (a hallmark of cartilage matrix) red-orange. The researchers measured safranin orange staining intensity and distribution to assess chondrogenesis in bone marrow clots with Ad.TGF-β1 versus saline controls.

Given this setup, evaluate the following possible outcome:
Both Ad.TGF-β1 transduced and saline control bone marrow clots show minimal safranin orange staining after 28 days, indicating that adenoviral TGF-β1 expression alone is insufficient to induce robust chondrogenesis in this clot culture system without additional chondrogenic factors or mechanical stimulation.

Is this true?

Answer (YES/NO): NO